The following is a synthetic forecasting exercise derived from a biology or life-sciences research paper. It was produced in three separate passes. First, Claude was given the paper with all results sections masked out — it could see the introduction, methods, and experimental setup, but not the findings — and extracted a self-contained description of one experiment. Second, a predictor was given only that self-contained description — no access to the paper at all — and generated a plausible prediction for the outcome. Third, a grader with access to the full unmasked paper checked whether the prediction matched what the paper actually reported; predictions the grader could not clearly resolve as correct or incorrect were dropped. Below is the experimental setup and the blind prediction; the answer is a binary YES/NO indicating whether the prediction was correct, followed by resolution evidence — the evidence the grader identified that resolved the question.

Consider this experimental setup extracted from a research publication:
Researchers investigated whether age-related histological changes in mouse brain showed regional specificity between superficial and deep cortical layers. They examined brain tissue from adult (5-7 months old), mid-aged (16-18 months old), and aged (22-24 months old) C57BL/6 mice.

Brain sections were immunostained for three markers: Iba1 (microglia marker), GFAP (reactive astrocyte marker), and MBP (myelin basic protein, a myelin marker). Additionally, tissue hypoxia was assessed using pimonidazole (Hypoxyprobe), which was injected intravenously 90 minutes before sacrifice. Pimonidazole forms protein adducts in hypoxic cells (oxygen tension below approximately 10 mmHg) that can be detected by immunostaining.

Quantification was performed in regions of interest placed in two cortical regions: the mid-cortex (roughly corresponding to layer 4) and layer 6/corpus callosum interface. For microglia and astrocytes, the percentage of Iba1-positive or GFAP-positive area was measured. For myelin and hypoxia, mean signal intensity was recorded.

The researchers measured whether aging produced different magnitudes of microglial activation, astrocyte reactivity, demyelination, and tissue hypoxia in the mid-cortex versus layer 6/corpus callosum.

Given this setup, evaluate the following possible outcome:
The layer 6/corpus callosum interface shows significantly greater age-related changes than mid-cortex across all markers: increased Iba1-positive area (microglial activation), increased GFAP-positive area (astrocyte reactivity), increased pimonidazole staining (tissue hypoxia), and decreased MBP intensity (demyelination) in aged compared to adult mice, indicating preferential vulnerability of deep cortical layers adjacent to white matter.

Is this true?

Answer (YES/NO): NO